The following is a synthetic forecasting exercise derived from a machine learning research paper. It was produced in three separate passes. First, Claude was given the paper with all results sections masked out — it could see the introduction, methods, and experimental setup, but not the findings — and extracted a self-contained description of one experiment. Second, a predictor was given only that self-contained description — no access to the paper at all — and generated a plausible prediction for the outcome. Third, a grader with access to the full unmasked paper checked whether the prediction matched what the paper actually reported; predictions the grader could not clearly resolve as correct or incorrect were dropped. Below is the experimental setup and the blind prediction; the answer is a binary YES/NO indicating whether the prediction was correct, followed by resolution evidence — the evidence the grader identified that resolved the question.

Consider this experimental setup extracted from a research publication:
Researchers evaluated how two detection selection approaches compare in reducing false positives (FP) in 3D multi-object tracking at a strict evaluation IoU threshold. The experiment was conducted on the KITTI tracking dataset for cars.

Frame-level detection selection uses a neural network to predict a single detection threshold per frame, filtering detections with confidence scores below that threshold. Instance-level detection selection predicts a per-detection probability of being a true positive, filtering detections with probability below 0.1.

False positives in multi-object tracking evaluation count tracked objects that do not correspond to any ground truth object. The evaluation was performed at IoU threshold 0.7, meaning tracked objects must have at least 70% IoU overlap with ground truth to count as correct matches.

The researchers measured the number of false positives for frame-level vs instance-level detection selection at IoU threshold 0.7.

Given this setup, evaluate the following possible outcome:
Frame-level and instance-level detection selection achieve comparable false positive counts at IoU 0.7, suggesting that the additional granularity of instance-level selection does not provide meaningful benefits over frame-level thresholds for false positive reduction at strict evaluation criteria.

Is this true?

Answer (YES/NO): NO